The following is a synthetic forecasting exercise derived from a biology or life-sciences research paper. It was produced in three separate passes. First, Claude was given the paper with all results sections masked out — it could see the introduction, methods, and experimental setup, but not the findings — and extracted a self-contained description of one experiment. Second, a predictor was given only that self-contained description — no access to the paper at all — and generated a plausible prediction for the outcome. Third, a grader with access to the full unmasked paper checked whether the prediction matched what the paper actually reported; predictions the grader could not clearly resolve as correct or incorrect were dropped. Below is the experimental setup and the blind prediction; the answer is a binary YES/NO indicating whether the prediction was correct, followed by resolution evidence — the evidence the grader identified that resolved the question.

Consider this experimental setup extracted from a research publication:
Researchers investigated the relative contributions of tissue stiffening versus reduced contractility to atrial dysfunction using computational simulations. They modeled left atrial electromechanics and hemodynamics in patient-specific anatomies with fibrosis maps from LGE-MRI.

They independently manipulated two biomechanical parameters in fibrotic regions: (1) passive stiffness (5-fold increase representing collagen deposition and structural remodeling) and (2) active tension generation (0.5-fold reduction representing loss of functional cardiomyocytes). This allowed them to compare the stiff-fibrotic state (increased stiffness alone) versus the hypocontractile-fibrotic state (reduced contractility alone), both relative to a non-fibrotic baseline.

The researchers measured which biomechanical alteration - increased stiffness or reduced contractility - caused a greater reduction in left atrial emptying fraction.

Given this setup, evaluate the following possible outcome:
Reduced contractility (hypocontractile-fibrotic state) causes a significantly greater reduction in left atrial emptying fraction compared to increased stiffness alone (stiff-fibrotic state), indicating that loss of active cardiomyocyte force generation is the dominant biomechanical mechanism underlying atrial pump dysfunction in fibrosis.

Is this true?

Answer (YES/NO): NO